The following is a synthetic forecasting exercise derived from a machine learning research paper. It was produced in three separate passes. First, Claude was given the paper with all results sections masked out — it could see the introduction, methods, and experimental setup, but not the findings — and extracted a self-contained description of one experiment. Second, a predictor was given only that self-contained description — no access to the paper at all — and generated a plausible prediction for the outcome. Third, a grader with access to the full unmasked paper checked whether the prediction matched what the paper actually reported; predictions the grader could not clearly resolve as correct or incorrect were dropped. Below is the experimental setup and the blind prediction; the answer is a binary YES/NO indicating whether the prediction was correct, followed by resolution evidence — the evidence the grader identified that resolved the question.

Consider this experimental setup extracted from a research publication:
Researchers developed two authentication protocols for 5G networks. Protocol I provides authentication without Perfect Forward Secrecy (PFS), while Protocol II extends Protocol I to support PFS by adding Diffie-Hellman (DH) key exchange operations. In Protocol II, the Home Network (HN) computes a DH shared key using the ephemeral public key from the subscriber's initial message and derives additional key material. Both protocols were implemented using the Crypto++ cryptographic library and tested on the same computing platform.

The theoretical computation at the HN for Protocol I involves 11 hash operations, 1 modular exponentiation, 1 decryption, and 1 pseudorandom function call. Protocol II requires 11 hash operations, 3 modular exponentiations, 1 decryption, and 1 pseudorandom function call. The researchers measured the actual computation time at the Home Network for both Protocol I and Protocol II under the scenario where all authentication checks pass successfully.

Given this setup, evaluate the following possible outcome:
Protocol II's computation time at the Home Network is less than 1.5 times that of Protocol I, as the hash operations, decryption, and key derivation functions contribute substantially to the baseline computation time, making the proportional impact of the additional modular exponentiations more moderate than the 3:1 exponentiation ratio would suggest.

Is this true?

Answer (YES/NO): YES